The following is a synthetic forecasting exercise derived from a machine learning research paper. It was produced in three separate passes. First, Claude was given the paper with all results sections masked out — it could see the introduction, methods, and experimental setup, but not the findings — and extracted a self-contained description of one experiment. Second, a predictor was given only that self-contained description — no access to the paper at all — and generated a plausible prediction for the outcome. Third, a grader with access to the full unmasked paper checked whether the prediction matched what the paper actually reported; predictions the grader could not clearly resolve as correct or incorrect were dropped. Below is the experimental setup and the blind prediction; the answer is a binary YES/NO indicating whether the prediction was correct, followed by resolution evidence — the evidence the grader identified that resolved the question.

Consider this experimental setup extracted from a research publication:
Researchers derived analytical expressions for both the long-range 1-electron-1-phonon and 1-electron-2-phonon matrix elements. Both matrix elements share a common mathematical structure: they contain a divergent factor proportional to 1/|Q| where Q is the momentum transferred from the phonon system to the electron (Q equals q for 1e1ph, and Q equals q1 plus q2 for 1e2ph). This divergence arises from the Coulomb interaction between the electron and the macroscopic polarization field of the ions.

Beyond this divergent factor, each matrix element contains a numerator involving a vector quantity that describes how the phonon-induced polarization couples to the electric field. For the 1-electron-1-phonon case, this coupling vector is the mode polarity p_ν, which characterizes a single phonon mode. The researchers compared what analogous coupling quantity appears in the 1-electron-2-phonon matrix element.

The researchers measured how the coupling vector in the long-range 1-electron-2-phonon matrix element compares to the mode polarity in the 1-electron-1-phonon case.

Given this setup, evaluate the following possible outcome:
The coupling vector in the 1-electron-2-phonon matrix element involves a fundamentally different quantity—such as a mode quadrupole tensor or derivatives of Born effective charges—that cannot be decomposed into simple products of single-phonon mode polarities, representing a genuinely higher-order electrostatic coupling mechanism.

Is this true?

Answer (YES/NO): NO